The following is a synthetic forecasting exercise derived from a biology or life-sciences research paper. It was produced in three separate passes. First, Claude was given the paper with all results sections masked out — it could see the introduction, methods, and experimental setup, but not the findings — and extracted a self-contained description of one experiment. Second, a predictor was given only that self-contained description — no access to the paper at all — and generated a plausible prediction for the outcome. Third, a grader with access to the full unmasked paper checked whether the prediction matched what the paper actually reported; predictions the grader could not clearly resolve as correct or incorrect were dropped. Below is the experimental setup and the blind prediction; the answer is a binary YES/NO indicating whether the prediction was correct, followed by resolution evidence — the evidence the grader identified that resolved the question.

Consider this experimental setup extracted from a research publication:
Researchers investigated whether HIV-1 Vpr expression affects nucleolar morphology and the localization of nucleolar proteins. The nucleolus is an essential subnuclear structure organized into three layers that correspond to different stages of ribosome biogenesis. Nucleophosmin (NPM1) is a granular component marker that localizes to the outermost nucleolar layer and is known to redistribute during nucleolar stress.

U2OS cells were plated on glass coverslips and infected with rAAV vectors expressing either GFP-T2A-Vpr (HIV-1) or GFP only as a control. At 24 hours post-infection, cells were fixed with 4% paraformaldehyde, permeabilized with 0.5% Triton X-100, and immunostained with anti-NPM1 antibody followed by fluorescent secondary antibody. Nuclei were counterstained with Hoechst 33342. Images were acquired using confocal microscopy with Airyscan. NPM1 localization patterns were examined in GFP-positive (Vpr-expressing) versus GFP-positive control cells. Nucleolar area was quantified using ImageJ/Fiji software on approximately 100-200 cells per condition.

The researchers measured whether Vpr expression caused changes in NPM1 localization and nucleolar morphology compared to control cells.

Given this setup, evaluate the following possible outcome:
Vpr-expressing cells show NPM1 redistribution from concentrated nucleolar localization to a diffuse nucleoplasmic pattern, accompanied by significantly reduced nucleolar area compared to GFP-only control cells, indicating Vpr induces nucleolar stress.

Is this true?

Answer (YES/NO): NO